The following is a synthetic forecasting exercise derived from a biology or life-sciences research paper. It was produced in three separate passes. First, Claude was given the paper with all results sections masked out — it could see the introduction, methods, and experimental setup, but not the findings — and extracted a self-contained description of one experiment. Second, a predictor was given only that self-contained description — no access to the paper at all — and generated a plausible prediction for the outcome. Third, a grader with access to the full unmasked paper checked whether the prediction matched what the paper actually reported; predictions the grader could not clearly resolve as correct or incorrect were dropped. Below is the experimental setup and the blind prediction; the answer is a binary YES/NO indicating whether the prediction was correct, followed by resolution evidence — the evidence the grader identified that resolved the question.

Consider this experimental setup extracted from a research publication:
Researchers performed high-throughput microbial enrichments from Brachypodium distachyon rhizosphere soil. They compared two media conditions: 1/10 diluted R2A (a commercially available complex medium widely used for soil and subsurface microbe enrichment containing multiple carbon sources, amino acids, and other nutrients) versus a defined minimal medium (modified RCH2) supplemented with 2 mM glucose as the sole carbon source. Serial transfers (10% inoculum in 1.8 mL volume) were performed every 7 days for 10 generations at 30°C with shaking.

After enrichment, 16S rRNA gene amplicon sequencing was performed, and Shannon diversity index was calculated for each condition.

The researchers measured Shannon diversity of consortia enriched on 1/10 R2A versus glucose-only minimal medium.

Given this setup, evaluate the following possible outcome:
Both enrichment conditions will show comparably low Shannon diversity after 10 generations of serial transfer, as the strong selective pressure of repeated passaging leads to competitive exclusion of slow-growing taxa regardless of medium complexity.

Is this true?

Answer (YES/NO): NO